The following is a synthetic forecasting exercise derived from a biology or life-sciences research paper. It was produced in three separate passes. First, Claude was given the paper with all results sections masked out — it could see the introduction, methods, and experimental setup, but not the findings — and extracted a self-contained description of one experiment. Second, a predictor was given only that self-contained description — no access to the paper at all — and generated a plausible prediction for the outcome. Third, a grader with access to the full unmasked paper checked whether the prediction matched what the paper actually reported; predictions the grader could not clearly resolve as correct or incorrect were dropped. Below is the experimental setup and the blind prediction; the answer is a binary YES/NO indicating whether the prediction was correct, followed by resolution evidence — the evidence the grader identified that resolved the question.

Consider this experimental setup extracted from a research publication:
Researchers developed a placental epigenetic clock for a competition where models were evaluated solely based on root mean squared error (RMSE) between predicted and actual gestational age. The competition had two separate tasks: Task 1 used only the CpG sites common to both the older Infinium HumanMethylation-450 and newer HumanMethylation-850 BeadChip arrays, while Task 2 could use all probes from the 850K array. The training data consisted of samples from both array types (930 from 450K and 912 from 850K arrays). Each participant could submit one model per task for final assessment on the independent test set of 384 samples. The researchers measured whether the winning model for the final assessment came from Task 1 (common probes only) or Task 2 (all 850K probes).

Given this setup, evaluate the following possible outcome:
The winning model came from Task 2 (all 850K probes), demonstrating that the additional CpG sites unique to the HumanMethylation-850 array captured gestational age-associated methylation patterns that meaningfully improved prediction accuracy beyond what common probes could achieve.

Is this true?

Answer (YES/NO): NO